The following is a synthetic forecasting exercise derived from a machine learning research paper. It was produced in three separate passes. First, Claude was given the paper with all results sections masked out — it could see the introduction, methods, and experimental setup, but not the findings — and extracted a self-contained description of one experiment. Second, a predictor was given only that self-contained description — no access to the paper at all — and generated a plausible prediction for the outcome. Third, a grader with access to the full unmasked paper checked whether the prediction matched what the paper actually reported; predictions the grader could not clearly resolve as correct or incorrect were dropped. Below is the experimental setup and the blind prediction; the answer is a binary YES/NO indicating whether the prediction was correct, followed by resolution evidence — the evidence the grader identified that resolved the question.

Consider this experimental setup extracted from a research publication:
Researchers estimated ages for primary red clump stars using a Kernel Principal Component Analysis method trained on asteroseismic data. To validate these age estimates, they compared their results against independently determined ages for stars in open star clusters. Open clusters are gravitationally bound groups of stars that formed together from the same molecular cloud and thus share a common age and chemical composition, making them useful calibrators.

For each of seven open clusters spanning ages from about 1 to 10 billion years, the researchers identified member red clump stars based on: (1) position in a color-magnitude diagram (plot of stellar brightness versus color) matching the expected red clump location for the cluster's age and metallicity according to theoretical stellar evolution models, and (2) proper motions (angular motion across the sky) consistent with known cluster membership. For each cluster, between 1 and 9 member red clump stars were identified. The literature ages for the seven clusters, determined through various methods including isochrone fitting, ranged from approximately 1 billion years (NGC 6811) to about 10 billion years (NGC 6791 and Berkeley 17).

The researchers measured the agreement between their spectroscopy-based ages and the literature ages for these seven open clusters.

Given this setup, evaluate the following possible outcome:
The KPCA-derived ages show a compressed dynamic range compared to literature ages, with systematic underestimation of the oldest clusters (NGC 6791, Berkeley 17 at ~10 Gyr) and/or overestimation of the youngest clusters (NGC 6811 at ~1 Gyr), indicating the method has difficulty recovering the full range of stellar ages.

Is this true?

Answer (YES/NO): NO